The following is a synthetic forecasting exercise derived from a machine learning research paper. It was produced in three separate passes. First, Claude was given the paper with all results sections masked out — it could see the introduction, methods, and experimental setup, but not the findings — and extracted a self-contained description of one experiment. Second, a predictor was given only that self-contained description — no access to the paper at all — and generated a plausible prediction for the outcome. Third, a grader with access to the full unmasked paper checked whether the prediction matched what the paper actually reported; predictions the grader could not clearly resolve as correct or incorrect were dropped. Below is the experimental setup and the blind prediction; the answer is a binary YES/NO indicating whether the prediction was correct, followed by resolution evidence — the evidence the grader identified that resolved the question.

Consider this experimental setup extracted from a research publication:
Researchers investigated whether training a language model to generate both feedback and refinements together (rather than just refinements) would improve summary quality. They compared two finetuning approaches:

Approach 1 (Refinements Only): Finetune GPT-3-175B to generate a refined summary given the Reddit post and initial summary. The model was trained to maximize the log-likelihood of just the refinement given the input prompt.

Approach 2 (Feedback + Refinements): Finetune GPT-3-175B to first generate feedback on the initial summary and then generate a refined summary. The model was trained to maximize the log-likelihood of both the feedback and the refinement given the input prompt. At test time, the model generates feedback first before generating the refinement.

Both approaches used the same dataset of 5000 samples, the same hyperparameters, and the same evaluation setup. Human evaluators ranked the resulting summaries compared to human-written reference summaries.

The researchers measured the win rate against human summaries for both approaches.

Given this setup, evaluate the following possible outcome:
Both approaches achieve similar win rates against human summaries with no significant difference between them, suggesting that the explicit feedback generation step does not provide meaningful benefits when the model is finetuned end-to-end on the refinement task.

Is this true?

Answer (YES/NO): NO